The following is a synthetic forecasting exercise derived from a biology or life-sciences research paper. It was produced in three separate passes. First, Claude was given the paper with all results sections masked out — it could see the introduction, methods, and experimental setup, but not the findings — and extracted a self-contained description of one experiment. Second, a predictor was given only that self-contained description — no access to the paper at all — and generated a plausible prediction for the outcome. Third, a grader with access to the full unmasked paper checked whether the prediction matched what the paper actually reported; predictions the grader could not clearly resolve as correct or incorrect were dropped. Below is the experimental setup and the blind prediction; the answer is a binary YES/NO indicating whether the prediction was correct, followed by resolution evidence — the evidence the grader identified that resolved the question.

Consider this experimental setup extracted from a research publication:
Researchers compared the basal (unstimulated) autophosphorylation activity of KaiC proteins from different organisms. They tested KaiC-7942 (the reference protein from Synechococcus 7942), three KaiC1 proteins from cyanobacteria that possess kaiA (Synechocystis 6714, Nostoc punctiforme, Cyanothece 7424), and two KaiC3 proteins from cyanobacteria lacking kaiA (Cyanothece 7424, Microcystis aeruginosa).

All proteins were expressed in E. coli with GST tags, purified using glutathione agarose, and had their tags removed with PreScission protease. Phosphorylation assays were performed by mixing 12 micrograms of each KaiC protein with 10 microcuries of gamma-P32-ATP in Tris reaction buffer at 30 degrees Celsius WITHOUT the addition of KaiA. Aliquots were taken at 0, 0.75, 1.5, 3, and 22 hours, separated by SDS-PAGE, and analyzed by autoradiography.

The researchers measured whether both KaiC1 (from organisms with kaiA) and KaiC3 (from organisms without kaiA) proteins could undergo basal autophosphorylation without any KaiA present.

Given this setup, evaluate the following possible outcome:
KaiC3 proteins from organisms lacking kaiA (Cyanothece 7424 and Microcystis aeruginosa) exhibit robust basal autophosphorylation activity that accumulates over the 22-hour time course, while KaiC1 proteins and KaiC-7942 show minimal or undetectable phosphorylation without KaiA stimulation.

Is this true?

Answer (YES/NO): NO